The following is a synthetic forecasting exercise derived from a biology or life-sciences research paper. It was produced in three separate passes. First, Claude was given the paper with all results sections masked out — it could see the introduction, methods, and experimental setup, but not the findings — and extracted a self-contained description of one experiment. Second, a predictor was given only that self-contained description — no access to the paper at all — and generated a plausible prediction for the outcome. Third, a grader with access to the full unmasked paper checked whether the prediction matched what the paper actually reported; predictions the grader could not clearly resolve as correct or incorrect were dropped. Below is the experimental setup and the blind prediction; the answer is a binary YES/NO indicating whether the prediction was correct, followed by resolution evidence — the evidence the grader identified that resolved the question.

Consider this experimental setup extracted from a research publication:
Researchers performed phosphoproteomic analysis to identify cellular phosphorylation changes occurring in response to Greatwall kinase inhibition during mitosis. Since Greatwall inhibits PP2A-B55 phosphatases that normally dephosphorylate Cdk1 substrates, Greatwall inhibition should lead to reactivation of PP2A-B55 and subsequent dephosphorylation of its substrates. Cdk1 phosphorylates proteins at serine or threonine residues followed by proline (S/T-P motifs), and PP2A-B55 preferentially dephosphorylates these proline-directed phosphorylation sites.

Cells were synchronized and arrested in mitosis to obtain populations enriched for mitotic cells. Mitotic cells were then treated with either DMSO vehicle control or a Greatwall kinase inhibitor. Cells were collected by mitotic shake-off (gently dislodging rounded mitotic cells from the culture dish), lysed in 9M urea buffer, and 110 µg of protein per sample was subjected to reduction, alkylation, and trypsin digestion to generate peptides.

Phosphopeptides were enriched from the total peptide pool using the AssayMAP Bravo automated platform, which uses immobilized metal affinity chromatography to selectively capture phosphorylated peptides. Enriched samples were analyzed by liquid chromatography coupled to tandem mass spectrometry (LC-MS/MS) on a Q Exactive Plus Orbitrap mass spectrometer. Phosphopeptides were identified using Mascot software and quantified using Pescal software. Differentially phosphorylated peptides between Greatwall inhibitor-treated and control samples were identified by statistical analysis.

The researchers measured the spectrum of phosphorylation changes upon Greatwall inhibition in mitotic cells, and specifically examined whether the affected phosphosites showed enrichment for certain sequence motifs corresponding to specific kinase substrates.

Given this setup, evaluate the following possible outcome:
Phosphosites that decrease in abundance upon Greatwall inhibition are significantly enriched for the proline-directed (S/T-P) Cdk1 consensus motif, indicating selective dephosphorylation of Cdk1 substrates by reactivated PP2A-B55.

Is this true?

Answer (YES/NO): YES